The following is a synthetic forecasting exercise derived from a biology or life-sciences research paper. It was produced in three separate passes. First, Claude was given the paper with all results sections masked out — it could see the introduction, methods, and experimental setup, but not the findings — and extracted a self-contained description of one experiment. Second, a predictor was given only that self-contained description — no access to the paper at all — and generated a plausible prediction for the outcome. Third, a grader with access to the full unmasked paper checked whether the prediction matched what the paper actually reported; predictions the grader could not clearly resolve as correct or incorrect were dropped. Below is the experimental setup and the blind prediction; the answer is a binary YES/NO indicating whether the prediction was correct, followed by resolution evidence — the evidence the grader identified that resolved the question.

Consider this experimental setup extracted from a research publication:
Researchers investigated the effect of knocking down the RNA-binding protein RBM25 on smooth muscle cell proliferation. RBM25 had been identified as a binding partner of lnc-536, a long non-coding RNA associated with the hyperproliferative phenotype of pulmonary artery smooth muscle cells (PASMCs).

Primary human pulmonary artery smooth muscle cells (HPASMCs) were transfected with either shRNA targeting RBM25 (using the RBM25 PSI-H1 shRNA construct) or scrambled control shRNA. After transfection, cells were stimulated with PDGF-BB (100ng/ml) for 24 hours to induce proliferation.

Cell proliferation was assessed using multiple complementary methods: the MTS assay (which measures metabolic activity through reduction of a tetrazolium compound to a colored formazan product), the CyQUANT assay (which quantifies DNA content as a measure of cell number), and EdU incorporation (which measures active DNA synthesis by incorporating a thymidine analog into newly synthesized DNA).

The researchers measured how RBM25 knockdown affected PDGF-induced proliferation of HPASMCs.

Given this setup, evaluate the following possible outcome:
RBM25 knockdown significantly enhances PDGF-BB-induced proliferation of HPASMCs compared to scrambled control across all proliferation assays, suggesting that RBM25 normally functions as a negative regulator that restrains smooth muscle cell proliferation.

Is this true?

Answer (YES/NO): NO